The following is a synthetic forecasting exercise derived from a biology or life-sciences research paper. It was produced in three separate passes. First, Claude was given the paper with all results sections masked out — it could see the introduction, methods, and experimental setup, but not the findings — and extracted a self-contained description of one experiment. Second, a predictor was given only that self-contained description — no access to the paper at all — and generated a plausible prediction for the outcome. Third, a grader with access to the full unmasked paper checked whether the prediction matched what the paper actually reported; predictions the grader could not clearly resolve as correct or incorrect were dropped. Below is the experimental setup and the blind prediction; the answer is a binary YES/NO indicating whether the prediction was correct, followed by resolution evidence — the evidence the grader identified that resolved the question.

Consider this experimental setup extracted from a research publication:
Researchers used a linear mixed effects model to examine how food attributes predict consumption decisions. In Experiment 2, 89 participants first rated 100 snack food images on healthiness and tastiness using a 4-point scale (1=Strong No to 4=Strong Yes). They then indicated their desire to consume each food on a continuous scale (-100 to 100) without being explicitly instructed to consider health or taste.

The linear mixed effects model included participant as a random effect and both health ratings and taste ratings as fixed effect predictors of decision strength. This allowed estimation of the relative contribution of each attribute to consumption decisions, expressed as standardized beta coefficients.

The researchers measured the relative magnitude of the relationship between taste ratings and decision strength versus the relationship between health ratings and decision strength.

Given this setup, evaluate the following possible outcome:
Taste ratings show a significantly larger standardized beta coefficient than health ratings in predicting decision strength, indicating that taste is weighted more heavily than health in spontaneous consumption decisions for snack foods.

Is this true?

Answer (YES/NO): YES